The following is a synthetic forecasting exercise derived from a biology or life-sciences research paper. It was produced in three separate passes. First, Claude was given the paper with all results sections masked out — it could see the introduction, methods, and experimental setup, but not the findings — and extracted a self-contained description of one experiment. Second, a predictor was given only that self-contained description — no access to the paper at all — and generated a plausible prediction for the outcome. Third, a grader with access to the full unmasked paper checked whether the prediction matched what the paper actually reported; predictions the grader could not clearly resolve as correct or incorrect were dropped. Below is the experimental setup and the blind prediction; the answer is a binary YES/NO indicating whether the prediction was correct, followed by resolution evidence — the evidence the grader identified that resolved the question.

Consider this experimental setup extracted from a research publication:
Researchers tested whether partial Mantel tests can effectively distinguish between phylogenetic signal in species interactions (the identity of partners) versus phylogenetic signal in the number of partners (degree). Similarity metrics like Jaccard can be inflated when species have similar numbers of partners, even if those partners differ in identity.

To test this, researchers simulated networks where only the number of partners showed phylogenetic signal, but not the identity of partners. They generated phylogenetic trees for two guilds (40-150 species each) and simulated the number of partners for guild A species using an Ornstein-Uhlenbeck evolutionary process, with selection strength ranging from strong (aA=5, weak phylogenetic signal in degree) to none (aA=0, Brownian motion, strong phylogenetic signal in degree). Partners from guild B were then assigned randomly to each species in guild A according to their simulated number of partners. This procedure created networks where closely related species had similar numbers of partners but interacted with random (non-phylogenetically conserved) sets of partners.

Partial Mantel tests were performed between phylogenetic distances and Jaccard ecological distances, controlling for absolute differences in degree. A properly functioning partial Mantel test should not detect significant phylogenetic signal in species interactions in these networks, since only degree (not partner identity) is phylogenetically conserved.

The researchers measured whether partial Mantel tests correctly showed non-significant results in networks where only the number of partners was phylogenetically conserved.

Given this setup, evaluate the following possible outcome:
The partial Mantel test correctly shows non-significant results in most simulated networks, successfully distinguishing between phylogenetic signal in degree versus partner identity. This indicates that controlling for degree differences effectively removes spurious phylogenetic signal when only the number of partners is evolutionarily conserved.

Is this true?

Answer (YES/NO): NO